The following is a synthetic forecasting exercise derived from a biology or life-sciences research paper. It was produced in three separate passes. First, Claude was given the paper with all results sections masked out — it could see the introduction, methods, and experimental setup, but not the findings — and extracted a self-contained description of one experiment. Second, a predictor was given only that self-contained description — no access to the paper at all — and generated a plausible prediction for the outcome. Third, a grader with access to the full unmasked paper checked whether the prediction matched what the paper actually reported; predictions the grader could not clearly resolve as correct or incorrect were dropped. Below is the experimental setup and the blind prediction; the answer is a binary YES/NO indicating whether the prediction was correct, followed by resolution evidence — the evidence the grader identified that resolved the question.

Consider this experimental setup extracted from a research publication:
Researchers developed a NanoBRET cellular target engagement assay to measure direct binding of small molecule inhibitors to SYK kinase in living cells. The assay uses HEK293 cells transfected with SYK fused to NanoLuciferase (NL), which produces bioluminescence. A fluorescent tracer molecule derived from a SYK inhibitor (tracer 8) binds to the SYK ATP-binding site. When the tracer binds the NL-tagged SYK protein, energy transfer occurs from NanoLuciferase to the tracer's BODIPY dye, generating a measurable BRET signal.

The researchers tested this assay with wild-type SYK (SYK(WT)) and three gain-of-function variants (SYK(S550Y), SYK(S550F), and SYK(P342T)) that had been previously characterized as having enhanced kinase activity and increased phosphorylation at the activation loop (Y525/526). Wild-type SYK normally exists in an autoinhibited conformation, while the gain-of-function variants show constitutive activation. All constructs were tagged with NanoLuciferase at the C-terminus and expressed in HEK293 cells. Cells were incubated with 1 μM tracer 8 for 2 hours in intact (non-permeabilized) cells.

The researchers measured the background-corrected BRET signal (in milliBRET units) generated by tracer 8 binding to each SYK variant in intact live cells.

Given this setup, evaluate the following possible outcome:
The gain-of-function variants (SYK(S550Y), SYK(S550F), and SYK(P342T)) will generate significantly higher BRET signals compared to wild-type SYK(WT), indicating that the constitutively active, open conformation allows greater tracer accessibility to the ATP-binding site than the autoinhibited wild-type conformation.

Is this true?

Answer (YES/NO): YES